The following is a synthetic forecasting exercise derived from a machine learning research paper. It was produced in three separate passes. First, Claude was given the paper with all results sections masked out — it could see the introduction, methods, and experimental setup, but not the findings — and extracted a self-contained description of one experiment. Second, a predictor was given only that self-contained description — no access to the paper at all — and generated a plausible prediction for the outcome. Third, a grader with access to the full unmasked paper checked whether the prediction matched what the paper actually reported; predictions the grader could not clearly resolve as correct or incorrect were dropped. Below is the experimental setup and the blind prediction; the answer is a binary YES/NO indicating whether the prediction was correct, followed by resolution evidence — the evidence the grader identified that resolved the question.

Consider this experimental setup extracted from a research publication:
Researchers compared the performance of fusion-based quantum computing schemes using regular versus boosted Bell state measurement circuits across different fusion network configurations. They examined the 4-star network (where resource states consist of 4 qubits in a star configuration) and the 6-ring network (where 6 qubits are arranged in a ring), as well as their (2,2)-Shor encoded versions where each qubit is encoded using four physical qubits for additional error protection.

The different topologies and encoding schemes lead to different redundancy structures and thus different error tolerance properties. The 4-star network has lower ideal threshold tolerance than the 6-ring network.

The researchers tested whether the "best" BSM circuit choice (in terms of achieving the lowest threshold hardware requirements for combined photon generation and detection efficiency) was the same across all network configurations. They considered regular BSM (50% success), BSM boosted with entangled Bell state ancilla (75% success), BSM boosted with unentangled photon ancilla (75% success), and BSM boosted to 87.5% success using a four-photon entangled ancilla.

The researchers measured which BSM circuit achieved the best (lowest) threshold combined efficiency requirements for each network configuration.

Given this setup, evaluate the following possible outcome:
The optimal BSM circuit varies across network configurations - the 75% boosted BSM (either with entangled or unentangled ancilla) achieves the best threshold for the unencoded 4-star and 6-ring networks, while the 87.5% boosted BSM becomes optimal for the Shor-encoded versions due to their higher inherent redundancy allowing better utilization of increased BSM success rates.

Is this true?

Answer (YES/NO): NO